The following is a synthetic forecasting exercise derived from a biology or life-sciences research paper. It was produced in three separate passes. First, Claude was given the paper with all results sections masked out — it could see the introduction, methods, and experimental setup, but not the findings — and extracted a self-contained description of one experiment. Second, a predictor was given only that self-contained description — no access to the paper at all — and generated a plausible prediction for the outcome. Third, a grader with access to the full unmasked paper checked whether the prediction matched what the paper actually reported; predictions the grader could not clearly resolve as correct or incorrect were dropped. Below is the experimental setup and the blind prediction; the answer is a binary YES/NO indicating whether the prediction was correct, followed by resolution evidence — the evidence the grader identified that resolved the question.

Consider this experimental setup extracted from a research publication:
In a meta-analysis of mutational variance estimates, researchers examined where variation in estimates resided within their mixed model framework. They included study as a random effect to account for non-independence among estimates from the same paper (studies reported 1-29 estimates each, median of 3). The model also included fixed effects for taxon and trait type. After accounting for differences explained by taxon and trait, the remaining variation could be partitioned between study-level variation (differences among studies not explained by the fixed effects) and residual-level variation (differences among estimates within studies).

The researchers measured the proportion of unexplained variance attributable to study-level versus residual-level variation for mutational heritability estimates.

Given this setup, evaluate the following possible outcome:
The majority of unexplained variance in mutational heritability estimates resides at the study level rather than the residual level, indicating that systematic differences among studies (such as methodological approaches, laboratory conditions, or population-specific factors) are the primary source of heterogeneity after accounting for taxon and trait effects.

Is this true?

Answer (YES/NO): NO